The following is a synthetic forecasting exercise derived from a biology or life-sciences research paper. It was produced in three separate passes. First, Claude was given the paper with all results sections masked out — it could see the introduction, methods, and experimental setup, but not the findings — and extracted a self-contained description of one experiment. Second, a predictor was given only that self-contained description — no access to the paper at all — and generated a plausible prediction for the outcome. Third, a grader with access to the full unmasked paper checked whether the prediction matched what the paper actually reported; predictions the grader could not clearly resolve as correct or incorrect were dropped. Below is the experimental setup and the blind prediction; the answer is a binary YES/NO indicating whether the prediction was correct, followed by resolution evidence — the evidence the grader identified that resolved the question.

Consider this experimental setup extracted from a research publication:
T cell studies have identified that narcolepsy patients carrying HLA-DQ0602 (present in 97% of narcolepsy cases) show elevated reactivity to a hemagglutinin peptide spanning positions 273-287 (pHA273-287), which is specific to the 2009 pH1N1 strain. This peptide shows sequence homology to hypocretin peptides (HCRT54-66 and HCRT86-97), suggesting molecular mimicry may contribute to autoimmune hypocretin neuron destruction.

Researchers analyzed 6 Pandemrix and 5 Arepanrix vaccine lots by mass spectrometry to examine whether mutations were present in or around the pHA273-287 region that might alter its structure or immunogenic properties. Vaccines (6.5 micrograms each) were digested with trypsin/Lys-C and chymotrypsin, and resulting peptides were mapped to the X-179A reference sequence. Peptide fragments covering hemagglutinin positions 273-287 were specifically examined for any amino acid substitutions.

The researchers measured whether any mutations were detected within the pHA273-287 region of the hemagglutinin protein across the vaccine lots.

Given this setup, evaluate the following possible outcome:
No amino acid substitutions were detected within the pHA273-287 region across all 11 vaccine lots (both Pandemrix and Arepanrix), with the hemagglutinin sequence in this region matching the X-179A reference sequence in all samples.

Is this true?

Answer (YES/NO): YES